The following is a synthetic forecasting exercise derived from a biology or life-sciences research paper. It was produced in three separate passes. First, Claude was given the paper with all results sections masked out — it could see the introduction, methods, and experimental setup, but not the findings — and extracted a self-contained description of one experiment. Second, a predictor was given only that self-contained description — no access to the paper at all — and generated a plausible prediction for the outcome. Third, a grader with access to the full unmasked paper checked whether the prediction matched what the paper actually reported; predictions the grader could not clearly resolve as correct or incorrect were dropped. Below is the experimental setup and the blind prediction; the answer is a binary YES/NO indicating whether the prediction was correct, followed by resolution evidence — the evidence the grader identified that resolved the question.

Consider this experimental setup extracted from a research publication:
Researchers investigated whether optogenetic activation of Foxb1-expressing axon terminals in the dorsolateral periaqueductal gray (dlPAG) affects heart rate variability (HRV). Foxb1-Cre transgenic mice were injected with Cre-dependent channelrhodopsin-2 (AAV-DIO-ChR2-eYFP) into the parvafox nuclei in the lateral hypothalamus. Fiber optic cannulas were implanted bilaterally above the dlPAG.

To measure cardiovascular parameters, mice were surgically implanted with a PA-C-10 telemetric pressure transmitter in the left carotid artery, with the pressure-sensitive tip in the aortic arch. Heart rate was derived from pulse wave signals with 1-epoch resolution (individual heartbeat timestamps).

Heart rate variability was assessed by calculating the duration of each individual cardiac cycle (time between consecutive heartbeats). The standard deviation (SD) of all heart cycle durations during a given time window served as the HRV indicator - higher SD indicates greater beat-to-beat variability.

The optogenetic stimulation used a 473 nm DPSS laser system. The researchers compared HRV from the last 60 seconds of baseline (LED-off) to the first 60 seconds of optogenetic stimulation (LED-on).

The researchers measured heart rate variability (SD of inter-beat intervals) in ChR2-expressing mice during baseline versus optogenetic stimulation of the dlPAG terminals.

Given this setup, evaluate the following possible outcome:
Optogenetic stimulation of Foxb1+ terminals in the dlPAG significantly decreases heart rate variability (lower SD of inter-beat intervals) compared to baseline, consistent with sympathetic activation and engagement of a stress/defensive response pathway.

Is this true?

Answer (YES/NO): NO